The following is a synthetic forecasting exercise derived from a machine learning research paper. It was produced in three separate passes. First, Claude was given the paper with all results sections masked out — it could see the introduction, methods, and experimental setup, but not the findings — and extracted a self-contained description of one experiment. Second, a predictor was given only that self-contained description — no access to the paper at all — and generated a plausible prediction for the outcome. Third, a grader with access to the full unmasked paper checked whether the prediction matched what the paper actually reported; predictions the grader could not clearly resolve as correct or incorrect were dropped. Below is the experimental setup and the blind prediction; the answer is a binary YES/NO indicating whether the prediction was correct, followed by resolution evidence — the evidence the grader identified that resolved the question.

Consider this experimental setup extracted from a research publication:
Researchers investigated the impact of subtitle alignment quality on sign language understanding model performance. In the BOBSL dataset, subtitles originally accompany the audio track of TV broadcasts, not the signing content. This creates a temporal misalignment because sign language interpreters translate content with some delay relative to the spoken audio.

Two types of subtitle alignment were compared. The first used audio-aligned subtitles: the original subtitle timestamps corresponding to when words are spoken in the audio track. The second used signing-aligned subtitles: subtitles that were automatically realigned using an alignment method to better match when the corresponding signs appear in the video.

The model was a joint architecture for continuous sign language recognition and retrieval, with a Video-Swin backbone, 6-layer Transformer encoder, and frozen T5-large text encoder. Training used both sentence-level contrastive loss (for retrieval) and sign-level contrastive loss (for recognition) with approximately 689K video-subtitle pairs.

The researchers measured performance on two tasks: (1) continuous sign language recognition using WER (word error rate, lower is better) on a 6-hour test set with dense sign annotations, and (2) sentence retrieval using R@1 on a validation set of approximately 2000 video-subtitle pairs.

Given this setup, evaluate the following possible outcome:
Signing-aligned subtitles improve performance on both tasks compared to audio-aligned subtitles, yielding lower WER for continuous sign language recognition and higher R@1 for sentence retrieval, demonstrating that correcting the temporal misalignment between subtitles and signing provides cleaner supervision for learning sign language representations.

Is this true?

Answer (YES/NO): YES